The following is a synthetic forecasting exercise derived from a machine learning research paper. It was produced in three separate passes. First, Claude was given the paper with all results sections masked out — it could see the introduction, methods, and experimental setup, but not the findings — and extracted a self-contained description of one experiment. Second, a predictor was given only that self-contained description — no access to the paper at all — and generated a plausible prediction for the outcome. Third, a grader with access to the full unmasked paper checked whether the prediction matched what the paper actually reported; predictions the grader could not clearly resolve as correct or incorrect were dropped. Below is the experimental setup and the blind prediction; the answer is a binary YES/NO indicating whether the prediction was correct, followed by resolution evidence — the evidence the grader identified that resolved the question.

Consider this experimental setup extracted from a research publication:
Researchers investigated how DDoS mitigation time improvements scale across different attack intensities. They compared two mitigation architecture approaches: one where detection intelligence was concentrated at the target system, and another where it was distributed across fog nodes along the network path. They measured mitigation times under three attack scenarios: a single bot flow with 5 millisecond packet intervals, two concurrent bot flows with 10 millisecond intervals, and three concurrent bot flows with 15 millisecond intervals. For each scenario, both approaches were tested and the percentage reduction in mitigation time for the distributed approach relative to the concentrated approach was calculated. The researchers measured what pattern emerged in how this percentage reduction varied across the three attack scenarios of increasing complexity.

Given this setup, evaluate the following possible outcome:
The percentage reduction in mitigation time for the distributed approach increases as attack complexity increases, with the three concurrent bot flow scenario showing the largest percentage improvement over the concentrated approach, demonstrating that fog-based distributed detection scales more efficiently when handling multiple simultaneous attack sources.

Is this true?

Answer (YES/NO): YES